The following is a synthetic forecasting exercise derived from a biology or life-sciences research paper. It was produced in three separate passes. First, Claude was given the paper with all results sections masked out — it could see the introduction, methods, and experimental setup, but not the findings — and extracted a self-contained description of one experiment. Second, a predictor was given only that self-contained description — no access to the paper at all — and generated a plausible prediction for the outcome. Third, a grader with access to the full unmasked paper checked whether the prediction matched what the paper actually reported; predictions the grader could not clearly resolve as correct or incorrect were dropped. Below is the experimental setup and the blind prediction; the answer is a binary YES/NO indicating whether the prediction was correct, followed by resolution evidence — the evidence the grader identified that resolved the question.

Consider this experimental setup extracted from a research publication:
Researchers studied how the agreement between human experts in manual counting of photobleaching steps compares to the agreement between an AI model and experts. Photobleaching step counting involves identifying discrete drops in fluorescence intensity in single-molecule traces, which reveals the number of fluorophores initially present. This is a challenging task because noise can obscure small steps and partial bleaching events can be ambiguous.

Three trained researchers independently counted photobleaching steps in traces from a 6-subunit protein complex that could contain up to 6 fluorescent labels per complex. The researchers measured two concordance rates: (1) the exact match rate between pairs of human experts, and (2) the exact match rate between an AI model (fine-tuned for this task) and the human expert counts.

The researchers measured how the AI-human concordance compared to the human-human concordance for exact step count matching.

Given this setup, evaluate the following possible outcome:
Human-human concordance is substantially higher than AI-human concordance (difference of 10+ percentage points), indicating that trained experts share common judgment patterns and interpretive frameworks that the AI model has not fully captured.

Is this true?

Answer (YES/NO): YES